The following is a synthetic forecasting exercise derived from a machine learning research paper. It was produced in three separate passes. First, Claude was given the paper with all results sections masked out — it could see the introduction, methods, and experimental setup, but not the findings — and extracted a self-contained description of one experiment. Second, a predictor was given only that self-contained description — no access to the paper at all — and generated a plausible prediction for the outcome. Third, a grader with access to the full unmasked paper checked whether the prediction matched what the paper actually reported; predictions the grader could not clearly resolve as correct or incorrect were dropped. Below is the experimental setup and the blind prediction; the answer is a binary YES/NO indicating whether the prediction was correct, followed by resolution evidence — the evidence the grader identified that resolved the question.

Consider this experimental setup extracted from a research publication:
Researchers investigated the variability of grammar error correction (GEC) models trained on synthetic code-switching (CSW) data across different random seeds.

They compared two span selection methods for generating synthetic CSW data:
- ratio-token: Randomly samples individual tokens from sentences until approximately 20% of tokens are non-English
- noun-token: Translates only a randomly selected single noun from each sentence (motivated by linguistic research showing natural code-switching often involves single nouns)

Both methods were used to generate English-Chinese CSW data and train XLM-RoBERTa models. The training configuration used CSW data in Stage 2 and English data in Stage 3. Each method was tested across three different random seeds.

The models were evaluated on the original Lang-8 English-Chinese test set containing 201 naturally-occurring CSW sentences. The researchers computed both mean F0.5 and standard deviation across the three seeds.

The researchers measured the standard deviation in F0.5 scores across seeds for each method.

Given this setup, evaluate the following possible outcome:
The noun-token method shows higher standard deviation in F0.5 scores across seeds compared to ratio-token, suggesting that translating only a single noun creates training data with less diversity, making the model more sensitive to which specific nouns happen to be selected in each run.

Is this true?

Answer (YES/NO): NO